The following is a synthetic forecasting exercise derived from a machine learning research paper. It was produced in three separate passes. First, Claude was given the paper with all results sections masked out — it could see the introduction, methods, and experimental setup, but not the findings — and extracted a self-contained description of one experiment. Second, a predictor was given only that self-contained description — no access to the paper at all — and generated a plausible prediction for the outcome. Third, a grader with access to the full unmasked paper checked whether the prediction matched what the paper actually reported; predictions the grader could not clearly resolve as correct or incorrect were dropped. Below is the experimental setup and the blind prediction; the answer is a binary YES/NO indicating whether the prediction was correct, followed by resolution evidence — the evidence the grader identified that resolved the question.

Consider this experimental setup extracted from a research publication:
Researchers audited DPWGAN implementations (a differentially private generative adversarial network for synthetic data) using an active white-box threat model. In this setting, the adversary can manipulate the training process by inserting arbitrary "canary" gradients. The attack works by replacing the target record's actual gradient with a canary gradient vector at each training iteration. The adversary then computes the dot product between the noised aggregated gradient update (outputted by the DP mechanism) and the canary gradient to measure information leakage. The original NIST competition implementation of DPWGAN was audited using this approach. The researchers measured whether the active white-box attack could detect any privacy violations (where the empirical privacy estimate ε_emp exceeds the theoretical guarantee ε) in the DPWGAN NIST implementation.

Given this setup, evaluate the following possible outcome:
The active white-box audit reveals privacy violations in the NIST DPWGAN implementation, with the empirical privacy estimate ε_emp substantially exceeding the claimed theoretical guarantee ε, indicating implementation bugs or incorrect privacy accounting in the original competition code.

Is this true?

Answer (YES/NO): NO